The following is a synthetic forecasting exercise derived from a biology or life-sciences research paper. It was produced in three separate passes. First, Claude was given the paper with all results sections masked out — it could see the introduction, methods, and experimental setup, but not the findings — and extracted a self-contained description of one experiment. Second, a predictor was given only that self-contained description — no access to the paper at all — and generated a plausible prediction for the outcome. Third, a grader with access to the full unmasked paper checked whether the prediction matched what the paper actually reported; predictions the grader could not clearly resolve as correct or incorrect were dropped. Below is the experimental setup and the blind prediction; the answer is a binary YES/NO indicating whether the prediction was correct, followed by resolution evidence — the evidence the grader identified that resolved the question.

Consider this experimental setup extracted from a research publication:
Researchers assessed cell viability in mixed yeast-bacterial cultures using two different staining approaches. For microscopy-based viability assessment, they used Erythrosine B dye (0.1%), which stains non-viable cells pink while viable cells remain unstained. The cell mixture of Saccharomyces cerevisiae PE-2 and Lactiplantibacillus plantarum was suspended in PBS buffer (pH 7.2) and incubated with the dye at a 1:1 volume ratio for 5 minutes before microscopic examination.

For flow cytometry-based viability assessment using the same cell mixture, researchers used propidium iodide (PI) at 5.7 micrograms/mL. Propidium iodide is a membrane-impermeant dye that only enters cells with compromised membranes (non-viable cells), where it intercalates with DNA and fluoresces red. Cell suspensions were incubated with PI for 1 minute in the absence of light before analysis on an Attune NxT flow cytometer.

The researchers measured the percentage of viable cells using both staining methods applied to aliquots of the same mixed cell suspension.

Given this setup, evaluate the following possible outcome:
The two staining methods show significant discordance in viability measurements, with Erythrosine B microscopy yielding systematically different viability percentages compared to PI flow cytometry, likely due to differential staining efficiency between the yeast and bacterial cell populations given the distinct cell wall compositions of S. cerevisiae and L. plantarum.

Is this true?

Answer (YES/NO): NO